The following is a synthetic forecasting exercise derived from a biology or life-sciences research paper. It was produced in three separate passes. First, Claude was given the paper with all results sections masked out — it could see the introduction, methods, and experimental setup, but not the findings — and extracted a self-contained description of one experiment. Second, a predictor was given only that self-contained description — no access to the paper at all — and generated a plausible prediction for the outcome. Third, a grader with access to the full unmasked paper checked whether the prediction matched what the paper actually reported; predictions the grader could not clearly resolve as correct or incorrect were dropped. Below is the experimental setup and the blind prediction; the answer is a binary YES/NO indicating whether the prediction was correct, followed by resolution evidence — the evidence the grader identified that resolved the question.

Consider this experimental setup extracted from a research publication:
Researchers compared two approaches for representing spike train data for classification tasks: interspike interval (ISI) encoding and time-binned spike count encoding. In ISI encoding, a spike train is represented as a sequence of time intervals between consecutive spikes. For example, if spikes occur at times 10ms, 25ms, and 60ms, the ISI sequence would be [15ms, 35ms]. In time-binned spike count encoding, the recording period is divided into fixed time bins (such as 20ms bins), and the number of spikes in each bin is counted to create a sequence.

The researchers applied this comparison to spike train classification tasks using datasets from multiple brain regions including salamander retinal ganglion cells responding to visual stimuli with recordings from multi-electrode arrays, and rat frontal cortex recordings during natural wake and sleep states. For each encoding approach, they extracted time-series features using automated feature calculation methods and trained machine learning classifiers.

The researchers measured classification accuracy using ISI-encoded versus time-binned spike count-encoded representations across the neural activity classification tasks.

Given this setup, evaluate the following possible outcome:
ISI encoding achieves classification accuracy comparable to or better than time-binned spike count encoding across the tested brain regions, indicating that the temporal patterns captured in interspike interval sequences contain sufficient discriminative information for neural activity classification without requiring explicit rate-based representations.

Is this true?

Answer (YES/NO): YES